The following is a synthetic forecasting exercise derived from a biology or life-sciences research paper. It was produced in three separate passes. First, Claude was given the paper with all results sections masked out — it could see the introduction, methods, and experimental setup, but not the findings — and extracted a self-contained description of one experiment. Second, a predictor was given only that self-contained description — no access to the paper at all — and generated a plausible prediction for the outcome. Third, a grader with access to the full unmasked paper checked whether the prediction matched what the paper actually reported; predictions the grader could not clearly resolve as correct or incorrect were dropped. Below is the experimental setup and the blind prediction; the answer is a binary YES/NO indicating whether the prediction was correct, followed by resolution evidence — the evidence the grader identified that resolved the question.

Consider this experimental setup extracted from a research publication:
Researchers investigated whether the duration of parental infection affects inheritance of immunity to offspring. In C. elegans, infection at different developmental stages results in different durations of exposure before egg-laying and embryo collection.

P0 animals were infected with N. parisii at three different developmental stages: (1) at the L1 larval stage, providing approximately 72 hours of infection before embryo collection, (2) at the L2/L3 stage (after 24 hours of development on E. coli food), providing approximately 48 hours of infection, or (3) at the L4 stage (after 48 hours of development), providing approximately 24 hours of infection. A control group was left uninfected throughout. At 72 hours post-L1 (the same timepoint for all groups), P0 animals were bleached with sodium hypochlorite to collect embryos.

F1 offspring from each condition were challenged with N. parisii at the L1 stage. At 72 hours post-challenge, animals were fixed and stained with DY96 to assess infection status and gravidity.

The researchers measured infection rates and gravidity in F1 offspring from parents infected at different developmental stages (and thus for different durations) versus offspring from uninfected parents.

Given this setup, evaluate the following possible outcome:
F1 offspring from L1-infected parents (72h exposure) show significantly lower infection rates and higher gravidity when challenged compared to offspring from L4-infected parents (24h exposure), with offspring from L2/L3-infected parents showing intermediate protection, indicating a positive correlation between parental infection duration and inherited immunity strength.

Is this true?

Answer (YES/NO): YES